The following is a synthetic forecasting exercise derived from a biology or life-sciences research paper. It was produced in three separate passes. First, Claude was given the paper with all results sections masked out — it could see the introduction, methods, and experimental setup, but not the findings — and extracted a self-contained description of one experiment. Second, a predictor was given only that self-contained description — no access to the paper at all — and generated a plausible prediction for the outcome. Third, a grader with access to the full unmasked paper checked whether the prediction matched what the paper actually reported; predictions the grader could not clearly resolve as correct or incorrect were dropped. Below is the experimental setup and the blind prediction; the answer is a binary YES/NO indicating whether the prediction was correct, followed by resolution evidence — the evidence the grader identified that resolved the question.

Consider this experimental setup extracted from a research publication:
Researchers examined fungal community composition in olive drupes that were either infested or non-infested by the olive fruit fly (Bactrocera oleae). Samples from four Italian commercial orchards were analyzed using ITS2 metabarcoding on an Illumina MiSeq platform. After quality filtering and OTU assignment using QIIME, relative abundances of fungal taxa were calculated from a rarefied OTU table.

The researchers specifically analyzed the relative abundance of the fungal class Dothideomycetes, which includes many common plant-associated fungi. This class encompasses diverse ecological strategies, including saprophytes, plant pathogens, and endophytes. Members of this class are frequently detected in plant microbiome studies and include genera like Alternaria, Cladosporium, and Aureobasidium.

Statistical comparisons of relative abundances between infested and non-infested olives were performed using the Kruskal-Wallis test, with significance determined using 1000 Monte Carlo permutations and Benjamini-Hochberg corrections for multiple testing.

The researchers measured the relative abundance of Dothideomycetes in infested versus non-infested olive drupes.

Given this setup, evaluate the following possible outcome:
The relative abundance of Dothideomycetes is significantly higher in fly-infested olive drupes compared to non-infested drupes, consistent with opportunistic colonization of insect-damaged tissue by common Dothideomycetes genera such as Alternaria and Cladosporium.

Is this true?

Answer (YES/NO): NO